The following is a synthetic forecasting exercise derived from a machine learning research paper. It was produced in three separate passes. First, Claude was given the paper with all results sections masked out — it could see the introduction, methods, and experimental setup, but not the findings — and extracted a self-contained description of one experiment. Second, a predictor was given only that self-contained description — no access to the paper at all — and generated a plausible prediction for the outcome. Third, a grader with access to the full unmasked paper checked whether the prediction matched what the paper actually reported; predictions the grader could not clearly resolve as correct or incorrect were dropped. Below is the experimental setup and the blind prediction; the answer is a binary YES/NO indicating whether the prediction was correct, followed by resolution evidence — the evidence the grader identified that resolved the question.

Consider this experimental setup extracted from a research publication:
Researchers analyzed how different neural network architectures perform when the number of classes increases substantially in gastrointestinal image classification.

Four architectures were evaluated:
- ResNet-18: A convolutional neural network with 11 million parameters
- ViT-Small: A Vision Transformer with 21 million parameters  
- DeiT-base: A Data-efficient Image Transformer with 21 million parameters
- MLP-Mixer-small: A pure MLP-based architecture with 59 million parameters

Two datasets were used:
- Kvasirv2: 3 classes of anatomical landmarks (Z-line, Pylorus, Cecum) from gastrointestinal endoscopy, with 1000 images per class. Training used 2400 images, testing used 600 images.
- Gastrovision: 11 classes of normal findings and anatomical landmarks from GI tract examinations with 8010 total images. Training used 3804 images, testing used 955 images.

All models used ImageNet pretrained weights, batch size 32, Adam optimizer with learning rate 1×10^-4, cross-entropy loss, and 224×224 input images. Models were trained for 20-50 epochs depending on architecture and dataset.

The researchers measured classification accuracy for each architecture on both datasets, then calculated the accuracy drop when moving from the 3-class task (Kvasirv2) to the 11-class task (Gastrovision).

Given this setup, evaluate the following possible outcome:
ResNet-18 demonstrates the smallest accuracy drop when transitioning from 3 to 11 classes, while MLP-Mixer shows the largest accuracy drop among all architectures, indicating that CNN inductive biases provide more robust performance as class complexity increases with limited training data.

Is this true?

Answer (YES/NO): NO